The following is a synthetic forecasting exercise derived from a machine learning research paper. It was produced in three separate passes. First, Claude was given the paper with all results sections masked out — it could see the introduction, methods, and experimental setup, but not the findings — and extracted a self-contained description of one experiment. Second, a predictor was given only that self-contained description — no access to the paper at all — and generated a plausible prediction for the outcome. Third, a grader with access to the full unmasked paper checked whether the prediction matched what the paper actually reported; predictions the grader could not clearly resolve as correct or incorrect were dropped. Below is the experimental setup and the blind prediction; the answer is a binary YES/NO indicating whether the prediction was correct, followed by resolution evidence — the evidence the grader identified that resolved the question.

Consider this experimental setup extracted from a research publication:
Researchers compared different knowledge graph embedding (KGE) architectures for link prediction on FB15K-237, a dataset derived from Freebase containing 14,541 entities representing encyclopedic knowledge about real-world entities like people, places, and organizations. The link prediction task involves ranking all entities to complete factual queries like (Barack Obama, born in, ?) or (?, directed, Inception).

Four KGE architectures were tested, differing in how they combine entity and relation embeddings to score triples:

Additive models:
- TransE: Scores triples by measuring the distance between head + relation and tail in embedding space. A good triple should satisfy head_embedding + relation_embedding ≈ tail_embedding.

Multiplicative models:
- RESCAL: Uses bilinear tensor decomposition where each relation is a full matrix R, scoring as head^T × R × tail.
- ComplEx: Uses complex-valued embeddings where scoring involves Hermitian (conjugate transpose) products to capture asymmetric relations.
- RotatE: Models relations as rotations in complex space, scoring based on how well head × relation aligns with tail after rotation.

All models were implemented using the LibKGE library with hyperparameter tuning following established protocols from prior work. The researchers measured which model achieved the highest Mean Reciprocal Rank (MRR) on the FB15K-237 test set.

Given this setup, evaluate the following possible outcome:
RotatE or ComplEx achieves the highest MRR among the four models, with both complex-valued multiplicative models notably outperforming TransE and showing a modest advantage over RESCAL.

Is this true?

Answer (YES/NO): NO